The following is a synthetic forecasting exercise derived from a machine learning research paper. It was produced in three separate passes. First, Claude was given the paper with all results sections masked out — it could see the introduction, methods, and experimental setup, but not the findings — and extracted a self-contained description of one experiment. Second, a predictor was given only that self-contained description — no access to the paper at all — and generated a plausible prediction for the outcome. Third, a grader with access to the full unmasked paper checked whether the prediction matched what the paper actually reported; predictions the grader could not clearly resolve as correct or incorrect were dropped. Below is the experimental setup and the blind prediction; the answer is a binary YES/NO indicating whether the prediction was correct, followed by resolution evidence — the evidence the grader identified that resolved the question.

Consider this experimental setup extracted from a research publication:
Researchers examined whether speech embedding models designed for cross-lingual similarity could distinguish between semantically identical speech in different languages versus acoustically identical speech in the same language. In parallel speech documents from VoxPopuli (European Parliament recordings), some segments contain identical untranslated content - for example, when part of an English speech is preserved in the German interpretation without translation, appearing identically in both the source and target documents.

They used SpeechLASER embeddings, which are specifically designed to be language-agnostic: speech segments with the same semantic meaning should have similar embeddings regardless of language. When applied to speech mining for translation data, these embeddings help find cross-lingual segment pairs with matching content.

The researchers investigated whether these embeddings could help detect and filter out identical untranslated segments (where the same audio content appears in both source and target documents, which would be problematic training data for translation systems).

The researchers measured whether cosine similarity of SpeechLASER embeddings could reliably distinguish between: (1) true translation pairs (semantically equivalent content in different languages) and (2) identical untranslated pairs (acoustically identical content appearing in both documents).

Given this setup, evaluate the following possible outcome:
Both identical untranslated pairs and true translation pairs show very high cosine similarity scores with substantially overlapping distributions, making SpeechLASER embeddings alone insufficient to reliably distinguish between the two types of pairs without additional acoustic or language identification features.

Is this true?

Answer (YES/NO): YES